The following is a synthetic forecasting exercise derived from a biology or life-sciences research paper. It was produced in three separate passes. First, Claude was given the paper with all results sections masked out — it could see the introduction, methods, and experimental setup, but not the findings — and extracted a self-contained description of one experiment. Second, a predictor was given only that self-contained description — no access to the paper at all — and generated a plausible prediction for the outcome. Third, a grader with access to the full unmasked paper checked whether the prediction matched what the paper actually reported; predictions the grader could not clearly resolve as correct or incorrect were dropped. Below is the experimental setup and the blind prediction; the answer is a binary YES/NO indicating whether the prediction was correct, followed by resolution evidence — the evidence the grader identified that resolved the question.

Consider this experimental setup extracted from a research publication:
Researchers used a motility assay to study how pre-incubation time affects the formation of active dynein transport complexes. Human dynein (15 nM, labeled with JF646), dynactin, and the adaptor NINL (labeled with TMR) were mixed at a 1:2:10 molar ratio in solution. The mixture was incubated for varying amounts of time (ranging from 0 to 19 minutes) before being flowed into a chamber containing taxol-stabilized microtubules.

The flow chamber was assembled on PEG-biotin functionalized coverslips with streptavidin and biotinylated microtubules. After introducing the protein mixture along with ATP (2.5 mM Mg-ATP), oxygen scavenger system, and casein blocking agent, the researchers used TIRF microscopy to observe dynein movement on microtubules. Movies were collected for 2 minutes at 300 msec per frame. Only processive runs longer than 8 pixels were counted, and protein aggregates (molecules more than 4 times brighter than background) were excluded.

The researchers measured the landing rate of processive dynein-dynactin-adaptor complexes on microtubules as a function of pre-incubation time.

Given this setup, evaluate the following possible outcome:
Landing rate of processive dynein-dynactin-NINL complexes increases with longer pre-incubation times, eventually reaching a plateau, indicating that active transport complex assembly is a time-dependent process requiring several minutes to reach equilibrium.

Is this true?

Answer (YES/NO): NO